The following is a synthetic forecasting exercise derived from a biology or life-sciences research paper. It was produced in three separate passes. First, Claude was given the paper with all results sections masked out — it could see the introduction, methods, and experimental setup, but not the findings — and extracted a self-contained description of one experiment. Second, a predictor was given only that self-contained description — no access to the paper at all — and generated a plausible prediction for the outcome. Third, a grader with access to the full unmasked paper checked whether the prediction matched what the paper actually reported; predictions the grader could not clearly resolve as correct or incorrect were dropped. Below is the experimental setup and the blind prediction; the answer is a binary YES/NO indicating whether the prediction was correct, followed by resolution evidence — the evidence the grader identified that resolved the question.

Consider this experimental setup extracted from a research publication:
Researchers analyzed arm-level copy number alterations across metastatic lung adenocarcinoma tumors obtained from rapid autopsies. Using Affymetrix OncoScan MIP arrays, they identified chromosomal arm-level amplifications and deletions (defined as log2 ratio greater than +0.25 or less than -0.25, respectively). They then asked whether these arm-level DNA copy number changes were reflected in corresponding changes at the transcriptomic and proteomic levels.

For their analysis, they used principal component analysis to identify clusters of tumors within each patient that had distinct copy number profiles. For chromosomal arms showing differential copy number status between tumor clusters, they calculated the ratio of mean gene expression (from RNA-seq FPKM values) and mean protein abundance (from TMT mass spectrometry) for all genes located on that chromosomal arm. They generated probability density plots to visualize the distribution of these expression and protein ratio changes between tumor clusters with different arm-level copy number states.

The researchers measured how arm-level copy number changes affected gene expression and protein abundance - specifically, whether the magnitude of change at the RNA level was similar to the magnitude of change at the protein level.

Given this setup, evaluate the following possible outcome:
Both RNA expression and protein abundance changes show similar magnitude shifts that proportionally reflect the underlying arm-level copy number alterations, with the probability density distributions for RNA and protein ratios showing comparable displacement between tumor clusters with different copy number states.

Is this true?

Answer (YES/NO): NO